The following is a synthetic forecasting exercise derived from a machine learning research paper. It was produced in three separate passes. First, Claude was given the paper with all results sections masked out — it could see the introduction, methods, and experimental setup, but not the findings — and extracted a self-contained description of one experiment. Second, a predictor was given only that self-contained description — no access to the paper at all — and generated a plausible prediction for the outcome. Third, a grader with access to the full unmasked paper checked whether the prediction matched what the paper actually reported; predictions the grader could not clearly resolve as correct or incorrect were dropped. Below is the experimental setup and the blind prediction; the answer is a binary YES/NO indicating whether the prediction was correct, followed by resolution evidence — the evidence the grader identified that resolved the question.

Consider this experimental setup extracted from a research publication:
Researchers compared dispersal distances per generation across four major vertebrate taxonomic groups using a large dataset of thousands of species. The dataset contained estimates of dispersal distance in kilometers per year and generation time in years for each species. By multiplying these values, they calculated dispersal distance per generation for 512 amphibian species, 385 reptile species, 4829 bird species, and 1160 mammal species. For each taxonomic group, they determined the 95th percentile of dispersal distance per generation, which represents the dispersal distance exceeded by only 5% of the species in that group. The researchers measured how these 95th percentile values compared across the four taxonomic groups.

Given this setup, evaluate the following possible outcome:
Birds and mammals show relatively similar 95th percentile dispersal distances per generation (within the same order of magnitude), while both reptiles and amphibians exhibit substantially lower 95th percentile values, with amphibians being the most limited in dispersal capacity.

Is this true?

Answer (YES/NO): NO